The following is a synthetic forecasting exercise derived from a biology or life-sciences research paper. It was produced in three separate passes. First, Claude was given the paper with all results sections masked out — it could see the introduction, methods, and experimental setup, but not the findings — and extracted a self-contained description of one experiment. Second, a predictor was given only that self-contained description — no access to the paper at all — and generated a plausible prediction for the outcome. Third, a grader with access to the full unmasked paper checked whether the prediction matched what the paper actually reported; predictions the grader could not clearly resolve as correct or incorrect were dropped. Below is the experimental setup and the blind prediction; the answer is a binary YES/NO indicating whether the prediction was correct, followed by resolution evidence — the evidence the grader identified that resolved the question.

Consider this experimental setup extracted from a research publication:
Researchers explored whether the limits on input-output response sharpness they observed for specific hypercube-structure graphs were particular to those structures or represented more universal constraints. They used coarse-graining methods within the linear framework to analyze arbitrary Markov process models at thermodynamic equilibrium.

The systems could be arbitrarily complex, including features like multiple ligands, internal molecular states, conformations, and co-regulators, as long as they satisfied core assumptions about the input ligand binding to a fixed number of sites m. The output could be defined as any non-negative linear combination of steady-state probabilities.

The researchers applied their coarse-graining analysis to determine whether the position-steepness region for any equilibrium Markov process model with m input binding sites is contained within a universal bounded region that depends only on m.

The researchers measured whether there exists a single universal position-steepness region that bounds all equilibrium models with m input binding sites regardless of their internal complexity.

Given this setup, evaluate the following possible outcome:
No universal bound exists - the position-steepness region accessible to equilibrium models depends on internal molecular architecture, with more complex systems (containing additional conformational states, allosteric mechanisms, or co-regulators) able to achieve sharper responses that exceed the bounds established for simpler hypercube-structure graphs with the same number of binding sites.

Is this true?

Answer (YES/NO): NO